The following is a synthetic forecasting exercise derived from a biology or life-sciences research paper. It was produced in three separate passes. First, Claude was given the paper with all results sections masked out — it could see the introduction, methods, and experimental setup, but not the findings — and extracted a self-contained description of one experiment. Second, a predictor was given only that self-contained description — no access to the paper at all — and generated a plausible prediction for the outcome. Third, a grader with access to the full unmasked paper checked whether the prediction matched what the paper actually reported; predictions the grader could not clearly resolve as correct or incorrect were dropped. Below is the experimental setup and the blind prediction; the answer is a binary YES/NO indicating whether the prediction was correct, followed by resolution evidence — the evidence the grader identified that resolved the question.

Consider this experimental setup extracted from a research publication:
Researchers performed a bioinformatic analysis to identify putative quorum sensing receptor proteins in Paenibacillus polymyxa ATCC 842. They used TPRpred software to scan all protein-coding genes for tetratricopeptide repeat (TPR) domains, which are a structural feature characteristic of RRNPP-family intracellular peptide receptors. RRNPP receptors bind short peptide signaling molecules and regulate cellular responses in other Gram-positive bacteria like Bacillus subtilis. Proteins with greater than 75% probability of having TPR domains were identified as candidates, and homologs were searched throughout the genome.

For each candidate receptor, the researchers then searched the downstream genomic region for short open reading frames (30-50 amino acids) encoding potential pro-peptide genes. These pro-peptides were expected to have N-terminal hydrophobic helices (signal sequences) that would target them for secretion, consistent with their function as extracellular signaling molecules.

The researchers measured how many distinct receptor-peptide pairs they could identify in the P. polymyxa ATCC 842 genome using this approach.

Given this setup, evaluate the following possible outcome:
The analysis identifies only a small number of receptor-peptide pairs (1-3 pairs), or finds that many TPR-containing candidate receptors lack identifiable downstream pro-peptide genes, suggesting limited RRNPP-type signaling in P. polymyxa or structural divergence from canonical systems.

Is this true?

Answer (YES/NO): NO